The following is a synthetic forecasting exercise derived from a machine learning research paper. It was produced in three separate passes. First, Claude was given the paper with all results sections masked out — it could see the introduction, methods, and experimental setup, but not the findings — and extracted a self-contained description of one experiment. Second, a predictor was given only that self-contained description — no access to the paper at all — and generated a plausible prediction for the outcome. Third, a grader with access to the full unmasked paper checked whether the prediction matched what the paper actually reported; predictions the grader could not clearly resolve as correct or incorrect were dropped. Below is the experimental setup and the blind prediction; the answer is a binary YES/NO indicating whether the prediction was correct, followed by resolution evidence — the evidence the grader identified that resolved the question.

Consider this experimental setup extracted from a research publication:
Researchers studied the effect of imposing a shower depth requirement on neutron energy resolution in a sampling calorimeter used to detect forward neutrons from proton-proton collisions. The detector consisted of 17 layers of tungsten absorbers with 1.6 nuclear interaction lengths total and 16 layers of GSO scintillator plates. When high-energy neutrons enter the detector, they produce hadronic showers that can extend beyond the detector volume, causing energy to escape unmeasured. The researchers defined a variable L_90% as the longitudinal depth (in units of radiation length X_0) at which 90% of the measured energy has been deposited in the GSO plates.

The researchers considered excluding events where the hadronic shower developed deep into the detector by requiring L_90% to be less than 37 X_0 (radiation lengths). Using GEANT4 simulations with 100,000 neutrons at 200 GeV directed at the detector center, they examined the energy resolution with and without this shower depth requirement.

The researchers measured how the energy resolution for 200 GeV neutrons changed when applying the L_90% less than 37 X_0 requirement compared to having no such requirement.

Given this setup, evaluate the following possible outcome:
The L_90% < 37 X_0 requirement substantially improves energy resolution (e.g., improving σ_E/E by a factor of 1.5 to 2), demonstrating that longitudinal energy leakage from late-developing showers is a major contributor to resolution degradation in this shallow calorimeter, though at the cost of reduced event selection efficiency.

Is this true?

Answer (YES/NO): NO